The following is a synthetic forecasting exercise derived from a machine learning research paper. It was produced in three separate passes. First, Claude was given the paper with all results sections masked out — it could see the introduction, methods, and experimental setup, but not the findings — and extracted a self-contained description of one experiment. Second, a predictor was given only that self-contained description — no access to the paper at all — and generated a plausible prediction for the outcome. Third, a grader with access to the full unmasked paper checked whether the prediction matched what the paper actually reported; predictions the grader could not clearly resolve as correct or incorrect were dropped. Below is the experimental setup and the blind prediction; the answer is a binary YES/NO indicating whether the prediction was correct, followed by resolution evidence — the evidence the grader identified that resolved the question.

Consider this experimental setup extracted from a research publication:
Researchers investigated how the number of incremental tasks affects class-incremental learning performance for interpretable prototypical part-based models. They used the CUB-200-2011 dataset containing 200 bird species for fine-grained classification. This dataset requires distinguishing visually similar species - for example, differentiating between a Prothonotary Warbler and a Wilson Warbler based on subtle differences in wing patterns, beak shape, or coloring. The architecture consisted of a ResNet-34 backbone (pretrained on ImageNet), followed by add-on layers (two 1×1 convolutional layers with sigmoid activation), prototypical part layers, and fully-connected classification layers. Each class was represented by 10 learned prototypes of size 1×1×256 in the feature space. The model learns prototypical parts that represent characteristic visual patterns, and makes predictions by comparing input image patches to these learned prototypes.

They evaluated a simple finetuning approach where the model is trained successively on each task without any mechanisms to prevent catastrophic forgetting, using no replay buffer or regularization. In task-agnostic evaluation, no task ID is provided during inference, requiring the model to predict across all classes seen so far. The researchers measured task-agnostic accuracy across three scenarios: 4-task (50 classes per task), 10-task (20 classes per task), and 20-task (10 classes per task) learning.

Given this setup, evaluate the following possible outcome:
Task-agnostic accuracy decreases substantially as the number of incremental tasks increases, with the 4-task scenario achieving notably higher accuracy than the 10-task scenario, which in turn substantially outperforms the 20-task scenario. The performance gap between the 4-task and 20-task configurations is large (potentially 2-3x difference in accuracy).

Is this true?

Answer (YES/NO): YES